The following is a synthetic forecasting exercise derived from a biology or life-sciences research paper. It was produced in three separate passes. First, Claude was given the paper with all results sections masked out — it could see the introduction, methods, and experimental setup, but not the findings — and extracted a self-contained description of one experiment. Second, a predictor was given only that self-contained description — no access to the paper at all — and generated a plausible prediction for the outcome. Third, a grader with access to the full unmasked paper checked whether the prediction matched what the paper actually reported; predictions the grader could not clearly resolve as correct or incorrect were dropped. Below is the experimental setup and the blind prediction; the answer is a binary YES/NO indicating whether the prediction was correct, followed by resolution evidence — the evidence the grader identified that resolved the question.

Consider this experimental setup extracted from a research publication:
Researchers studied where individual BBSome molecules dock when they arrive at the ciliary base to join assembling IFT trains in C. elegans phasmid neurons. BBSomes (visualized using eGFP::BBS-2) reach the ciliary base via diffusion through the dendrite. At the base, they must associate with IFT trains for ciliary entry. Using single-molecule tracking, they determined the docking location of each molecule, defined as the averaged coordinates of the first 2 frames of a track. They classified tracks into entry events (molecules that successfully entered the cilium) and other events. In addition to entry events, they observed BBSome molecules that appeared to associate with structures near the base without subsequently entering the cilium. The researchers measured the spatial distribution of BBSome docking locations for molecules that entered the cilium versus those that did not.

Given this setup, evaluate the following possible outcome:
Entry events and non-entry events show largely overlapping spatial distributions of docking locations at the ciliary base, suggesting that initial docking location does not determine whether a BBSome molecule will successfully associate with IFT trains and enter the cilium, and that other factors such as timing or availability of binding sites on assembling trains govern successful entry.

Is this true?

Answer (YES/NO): NO